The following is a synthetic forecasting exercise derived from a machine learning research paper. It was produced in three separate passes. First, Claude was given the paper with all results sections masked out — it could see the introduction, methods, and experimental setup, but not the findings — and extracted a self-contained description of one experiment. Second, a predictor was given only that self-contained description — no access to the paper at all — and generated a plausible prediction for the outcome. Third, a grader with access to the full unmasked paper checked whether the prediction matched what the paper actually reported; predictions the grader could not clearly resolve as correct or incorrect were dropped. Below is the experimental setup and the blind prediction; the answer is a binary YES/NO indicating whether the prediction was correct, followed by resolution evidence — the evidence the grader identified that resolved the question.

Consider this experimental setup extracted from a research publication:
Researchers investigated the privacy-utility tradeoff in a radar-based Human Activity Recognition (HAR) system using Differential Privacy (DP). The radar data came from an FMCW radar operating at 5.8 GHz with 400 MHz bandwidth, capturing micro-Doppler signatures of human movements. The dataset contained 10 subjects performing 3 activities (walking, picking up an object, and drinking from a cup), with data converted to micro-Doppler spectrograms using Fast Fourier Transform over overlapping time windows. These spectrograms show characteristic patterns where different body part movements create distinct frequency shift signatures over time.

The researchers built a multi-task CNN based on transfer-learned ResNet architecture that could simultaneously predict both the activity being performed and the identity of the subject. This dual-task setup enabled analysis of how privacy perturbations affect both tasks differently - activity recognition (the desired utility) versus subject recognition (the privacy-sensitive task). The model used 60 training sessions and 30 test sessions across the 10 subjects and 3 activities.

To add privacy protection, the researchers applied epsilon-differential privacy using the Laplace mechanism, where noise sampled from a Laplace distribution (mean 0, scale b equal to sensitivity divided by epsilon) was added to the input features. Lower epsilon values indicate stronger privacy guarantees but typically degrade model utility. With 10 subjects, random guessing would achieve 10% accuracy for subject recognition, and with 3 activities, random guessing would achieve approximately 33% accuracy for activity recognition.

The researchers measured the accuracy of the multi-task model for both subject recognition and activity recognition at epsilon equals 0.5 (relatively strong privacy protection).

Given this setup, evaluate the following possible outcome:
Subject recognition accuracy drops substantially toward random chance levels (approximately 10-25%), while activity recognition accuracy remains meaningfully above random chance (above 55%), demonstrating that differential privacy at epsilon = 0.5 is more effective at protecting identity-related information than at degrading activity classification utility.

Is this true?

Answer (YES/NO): NO